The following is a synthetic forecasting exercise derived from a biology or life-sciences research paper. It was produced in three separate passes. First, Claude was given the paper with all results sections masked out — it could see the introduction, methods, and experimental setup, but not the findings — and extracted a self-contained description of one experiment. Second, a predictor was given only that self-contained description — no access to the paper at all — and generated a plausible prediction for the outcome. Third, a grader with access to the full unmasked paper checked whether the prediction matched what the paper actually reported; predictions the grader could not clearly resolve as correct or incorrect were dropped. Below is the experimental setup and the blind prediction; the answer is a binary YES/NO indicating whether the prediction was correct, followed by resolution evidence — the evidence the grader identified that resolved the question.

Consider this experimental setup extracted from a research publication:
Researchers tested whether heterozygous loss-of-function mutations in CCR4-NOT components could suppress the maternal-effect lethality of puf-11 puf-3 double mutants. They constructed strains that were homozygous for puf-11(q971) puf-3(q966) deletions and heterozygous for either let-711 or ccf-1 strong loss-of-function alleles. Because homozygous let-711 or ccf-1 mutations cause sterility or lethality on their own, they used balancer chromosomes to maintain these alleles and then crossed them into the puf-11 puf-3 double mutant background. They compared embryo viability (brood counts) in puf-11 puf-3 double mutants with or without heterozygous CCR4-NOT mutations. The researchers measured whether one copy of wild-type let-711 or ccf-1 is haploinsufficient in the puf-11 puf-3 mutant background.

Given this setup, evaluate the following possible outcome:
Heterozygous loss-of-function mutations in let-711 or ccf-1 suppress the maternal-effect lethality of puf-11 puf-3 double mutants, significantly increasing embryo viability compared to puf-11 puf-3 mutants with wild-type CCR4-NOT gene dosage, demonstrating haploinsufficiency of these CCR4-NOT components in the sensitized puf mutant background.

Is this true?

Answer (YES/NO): YES